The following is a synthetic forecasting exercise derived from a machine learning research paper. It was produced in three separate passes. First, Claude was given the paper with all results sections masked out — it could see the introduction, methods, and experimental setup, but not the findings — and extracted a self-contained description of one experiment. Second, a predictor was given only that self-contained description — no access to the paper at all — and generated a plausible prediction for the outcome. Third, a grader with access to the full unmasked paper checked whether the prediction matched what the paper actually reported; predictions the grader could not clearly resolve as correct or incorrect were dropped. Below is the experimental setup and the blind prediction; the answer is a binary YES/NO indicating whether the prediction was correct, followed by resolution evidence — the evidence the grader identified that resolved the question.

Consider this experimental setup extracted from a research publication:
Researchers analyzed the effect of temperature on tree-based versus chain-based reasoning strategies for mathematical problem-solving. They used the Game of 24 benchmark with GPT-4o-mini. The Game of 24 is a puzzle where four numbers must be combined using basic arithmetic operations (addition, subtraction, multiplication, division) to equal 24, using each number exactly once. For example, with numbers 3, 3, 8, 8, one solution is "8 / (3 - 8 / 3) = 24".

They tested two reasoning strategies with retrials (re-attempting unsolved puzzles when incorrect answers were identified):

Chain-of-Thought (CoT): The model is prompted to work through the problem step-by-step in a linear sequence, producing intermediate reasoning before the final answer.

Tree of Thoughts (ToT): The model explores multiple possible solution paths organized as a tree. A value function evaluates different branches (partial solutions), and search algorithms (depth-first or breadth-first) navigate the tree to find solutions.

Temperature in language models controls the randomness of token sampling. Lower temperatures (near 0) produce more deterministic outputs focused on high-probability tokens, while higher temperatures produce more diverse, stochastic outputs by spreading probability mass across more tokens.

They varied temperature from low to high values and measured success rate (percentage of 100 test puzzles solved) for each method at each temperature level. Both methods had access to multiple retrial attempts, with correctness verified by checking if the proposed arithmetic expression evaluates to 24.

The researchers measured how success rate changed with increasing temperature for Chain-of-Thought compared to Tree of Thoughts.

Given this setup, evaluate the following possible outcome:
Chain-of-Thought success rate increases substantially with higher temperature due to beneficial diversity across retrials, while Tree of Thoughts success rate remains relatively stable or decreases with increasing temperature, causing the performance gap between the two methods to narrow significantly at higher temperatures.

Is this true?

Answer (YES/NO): NO